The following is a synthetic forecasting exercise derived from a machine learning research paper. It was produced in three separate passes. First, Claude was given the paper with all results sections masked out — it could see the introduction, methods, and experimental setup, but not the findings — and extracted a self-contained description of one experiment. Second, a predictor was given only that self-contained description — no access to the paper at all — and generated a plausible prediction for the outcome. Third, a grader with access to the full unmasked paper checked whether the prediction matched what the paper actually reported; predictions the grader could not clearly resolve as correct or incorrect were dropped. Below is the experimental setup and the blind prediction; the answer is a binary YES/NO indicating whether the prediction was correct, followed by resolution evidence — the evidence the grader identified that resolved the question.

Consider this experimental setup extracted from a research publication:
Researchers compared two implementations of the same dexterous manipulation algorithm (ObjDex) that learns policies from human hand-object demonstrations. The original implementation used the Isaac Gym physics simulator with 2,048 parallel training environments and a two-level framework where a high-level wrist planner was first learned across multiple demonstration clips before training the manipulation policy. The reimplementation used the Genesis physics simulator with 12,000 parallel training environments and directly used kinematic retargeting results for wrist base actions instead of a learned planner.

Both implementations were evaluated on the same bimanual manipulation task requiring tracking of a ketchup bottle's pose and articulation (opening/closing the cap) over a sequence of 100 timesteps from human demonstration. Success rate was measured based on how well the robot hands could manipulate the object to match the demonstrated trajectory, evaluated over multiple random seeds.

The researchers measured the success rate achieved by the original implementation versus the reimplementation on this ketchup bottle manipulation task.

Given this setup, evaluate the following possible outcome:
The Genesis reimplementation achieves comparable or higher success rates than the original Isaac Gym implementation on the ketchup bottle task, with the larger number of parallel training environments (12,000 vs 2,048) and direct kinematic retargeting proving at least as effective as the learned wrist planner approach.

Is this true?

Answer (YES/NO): YES